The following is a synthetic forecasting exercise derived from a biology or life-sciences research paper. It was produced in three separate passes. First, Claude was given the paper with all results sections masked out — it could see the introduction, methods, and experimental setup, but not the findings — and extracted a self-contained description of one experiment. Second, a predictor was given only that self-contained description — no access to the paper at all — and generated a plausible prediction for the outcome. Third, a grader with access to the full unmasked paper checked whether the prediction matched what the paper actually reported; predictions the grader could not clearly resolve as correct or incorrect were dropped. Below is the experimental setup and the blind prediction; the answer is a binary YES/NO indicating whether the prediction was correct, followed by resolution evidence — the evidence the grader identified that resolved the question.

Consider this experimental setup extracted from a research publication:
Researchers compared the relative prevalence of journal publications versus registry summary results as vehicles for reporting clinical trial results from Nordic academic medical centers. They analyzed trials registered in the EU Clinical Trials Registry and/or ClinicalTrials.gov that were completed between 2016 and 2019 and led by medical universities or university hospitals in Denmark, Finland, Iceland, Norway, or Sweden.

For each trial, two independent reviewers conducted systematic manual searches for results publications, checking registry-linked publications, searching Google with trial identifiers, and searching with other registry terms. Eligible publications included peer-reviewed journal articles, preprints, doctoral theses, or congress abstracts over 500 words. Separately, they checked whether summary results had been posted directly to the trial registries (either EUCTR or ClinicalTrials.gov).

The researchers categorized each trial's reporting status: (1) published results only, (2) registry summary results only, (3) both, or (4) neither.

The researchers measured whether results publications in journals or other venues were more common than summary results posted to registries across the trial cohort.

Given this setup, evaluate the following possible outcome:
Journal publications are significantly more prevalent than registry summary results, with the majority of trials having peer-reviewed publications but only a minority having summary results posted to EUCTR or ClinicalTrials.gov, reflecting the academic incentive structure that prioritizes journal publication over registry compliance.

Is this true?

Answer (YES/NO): YES